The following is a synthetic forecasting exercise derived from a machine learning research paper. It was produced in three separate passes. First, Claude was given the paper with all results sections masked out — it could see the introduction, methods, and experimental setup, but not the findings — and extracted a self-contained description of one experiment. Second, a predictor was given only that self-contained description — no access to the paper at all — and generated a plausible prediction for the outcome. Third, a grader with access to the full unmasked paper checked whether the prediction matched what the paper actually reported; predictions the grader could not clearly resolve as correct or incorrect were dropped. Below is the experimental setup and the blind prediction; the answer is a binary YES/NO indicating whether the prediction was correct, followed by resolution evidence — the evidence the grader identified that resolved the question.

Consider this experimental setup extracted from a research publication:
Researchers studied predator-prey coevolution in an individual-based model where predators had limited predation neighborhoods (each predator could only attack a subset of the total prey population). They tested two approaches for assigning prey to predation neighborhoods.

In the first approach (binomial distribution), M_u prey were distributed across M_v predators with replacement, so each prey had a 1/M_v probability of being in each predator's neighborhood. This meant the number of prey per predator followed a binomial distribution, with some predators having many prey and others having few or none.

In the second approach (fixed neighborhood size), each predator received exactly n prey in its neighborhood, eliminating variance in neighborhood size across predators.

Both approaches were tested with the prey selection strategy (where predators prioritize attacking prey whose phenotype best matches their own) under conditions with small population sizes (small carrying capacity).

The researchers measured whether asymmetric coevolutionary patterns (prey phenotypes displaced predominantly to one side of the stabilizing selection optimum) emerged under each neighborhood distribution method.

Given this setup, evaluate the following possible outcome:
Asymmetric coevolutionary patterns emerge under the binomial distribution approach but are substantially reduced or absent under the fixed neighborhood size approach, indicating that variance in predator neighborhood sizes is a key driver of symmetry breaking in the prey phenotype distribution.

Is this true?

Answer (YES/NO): NO